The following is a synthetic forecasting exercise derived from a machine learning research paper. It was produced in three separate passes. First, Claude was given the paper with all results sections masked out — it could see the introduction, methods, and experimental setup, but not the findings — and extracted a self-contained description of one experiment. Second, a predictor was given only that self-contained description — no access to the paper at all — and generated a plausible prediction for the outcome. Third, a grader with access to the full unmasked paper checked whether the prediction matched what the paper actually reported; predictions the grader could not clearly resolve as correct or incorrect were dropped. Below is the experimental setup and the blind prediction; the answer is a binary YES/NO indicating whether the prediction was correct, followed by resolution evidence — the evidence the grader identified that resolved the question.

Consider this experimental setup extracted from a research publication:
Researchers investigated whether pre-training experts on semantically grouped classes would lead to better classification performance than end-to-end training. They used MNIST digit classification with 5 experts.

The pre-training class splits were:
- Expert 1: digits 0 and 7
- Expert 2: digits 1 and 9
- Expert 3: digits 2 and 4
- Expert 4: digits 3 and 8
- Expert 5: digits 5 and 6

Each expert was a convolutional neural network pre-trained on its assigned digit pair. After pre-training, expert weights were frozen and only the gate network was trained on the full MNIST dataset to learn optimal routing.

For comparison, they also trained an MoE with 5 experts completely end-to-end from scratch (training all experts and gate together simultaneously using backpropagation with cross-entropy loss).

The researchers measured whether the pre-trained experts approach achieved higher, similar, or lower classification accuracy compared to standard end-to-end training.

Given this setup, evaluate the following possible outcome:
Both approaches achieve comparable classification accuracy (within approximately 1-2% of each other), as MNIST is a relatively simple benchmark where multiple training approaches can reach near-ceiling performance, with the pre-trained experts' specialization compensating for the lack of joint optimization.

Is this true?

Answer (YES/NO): NO